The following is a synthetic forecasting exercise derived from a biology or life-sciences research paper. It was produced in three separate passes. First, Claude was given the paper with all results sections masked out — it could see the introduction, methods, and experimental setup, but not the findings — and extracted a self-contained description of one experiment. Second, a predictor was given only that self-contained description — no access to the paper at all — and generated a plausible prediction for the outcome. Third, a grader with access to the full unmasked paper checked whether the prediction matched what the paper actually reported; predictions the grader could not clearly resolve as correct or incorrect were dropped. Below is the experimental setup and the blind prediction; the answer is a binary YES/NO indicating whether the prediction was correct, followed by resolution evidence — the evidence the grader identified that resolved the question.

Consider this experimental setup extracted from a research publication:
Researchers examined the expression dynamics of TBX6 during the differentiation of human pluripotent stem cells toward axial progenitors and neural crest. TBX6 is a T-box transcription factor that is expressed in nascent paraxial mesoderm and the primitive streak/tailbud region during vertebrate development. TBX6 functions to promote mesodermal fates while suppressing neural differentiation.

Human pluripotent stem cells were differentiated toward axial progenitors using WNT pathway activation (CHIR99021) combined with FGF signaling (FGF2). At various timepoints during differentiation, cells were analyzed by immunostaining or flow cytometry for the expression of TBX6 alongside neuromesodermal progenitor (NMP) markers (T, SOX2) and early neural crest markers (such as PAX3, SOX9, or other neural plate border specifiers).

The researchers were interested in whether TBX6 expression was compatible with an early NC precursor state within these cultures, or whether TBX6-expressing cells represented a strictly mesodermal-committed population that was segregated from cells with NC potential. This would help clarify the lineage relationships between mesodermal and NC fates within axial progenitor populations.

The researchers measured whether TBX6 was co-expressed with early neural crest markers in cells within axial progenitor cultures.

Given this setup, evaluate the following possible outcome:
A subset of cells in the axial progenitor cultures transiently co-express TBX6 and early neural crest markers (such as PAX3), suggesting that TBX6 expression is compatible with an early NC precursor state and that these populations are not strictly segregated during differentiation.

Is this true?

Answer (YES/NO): NO